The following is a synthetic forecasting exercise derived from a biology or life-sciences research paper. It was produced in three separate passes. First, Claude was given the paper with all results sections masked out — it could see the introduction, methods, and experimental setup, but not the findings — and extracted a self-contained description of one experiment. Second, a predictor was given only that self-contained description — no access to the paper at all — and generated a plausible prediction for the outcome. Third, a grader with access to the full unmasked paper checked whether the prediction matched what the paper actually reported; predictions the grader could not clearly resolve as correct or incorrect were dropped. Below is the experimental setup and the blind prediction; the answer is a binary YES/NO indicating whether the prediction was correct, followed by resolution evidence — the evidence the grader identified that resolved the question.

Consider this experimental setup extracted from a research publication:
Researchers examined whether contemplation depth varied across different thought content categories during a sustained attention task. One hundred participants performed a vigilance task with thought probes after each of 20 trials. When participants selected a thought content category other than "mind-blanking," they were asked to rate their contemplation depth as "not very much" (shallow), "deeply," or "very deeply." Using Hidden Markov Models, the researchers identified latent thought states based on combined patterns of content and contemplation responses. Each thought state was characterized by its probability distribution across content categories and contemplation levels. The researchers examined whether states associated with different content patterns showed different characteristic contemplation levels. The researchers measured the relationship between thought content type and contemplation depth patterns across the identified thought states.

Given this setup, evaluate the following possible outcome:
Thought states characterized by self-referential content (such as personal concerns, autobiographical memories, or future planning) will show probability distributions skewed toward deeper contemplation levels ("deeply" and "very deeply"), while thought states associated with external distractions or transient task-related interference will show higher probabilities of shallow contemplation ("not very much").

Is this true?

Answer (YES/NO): NO